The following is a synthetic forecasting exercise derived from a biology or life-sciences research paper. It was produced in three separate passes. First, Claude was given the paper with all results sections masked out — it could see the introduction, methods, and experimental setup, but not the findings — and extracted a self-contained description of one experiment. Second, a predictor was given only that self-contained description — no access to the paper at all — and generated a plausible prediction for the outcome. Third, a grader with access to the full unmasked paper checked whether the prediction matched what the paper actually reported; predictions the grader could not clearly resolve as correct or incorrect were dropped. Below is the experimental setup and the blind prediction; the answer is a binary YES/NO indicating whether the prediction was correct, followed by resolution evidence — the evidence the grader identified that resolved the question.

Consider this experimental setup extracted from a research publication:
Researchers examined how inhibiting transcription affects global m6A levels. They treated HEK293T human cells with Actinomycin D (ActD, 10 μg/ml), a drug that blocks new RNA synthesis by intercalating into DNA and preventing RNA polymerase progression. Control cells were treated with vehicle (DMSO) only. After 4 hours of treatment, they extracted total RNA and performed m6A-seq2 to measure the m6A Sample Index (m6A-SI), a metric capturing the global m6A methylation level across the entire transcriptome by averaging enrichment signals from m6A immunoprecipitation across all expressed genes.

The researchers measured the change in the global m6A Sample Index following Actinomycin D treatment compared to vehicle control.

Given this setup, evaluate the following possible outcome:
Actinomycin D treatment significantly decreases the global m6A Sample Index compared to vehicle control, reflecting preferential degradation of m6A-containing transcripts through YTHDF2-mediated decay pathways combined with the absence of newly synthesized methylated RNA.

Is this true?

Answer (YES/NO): YES